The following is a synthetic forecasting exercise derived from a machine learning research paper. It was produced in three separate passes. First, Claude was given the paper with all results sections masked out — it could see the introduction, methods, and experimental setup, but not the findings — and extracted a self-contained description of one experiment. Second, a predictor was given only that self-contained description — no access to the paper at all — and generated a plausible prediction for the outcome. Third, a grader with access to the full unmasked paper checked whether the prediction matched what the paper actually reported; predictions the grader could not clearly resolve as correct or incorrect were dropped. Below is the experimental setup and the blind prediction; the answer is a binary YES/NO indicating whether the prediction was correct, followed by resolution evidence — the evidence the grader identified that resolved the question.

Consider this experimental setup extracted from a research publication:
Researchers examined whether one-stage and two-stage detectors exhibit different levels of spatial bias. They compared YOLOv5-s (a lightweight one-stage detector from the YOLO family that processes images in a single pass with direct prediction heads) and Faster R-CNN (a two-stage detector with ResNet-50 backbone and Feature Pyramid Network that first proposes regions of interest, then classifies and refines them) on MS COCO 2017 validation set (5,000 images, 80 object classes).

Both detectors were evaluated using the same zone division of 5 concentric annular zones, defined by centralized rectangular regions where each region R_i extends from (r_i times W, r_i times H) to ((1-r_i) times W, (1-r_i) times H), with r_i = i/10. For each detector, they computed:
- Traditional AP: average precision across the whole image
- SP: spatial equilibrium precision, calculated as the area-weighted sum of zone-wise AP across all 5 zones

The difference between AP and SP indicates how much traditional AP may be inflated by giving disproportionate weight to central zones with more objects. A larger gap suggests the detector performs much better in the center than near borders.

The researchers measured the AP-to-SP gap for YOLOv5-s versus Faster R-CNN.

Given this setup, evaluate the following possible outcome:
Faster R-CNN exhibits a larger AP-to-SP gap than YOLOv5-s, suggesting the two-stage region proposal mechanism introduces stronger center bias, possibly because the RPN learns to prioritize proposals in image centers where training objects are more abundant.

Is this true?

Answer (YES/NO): YES